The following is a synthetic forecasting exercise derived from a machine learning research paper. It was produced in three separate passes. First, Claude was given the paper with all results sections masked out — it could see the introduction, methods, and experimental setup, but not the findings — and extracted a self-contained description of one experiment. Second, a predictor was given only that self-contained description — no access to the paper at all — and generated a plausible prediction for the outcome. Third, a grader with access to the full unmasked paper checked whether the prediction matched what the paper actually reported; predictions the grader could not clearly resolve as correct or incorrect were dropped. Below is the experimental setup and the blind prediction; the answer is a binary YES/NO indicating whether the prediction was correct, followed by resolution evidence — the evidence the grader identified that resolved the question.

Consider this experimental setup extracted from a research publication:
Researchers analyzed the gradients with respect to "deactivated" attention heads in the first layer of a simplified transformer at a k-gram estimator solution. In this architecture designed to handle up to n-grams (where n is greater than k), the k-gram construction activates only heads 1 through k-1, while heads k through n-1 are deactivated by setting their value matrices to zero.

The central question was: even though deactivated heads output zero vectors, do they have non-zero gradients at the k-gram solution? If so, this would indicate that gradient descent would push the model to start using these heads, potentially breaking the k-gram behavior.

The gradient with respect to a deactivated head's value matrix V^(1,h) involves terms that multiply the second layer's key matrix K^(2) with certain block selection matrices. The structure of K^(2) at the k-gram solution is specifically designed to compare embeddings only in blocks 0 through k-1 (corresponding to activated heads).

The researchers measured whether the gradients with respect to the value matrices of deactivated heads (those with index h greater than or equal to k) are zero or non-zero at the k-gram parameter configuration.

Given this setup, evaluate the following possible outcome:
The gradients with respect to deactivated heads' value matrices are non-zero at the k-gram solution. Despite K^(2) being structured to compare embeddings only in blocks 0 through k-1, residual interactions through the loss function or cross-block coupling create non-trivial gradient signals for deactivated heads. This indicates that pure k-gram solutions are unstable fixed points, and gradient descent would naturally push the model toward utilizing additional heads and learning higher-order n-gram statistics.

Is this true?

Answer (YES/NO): NO